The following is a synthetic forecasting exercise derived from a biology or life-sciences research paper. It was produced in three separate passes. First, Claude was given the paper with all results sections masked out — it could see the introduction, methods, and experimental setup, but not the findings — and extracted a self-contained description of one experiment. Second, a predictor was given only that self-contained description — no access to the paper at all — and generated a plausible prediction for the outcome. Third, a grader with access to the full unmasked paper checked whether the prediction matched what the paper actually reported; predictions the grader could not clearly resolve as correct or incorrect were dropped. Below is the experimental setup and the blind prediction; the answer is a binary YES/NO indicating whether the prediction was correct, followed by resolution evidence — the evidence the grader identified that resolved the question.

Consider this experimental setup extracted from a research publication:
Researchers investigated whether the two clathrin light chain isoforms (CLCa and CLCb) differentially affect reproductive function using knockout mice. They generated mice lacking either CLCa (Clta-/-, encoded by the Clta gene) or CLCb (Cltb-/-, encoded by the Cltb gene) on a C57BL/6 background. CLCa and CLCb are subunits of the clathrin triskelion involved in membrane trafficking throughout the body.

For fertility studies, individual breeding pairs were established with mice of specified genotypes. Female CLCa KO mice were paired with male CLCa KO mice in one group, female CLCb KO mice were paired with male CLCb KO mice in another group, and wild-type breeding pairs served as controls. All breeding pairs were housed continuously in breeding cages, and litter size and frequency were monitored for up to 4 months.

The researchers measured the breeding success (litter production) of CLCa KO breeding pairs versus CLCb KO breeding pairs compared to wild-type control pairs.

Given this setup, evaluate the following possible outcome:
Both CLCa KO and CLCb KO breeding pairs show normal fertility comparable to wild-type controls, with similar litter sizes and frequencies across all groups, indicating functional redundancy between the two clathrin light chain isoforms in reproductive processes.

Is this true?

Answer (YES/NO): NO